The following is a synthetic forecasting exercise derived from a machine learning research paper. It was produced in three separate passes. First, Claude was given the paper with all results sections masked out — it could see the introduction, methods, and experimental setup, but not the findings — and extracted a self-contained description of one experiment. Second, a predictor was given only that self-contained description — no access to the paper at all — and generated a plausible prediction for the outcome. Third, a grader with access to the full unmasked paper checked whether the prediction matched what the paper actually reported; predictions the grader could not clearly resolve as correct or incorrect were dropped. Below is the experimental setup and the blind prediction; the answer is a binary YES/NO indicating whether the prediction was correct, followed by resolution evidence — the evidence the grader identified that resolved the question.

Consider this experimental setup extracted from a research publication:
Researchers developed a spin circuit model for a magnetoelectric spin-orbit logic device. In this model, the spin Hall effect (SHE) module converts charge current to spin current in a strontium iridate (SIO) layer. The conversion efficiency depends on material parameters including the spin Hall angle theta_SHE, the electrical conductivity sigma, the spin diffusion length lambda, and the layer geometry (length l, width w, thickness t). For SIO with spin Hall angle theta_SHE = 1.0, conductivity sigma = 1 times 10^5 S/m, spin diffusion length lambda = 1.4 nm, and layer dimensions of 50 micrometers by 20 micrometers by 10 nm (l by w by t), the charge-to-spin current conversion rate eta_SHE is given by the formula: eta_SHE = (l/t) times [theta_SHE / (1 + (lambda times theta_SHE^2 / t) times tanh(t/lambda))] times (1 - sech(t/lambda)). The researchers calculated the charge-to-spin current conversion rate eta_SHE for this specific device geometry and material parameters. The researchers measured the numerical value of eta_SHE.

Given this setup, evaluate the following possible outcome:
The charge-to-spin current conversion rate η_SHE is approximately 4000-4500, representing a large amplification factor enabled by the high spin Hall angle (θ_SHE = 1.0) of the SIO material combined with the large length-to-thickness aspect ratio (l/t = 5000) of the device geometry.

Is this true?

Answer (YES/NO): YES